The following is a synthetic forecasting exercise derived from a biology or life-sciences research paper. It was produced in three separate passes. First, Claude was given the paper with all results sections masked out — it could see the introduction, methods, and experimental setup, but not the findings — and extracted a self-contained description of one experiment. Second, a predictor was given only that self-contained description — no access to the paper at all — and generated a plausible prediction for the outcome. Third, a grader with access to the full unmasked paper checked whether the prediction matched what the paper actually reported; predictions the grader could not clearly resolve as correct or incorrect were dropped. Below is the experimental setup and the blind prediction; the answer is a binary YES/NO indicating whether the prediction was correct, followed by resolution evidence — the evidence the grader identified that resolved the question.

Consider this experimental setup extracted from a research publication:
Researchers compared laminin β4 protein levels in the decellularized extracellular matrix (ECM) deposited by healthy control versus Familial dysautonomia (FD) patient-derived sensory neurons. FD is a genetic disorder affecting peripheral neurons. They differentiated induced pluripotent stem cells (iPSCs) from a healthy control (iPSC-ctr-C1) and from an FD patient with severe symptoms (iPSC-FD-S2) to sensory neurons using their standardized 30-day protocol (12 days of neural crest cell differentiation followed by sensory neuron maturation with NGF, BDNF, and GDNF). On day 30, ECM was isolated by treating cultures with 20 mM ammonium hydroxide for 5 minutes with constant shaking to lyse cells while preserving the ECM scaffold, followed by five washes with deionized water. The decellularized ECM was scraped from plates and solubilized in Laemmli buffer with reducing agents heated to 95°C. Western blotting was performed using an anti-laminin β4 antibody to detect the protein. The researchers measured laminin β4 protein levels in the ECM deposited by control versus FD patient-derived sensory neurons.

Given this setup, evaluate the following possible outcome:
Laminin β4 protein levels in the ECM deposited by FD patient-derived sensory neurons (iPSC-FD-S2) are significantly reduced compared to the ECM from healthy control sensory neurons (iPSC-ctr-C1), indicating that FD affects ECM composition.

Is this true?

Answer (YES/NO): YES